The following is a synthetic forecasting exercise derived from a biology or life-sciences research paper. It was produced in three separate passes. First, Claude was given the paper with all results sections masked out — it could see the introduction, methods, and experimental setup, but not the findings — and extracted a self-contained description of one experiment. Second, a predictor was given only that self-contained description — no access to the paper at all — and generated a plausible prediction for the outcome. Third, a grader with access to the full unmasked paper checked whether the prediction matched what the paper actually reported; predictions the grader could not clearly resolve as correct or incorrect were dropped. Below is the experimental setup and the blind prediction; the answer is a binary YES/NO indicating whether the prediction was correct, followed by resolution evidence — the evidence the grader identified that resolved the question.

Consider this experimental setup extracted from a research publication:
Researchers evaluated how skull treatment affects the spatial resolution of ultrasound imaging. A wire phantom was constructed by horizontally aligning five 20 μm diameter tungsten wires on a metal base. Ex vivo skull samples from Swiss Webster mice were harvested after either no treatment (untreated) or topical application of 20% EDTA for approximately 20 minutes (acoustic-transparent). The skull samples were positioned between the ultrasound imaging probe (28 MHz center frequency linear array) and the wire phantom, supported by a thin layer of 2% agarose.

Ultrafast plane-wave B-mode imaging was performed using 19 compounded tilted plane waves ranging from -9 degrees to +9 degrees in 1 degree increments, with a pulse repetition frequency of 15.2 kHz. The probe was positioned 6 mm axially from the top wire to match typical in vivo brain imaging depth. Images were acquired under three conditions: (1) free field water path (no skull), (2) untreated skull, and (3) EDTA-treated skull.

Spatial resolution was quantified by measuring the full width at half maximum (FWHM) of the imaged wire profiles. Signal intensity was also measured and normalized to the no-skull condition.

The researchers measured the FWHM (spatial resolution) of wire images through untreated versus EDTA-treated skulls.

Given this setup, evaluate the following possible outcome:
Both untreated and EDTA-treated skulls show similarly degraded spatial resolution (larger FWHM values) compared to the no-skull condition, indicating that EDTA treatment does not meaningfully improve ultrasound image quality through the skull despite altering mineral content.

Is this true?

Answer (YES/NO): NO